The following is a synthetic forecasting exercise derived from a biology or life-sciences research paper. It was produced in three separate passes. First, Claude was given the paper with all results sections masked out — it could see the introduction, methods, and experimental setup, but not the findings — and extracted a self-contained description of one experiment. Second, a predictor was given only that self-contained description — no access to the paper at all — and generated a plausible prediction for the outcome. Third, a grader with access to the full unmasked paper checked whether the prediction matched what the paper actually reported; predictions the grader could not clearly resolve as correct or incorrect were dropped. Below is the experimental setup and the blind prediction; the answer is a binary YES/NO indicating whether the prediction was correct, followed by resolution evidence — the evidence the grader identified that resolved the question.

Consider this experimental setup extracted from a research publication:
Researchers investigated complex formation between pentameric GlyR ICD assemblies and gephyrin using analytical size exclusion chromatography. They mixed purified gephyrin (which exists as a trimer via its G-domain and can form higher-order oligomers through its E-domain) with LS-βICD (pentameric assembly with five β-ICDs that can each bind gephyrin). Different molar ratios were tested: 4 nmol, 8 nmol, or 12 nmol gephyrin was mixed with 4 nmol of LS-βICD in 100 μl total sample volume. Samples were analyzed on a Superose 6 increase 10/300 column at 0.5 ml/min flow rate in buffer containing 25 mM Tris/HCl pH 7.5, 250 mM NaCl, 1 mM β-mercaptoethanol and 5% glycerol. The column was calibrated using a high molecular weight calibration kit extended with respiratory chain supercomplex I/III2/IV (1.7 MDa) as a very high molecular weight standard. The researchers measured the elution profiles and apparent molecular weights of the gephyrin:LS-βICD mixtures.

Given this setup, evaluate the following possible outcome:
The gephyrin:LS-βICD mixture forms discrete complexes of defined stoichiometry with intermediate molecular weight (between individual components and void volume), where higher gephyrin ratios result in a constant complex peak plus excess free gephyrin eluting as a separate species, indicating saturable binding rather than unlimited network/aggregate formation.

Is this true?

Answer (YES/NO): NO